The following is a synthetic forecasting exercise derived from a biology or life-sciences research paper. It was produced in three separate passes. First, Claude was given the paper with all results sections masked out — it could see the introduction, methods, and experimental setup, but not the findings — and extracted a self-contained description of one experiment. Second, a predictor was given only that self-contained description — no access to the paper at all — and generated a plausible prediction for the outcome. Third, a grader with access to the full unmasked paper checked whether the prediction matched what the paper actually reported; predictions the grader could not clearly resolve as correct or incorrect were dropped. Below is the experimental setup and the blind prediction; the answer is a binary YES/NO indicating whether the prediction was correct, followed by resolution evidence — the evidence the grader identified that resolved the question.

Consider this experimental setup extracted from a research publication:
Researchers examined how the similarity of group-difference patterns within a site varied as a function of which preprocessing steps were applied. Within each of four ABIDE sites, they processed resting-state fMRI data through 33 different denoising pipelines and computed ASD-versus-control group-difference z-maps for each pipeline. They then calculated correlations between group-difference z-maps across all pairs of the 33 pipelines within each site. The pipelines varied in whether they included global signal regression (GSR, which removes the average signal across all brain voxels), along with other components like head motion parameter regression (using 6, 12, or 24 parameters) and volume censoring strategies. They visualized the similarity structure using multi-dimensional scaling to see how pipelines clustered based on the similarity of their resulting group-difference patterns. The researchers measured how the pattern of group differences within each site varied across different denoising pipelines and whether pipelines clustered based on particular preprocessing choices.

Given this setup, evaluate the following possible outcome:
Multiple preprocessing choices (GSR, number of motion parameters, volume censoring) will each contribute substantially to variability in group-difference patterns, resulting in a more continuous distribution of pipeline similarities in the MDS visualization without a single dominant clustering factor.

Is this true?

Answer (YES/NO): NO